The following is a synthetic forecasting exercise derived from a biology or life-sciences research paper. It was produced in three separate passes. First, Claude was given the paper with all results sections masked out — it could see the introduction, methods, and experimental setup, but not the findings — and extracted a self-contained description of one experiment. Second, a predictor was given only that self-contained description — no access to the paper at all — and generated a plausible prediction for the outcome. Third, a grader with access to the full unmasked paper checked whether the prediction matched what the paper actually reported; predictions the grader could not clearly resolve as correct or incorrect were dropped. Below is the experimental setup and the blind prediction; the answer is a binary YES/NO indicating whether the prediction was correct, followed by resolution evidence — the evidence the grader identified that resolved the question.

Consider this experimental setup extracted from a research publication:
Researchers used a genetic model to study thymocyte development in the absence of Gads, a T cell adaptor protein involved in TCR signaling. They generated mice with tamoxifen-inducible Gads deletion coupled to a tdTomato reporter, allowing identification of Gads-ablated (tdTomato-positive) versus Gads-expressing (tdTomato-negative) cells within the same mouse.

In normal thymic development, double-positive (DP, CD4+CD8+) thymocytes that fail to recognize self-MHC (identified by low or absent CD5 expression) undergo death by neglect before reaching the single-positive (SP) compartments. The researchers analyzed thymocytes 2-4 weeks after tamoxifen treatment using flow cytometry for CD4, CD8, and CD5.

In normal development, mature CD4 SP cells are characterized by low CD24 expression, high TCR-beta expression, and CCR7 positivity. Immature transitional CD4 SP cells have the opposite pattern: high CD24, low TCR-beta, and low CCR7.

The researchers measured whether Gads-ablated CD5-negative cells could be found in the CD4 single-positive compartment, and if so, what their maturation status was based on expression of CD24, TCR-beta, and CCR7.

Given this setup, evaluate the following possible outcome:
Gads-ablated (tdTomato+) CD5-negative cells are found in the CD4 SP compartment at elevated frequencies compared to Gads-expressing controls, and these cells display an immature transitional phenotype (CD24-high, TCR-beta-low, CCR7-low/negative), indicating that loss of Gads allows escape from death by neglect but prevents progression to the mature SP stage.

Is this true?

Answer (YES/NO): YES